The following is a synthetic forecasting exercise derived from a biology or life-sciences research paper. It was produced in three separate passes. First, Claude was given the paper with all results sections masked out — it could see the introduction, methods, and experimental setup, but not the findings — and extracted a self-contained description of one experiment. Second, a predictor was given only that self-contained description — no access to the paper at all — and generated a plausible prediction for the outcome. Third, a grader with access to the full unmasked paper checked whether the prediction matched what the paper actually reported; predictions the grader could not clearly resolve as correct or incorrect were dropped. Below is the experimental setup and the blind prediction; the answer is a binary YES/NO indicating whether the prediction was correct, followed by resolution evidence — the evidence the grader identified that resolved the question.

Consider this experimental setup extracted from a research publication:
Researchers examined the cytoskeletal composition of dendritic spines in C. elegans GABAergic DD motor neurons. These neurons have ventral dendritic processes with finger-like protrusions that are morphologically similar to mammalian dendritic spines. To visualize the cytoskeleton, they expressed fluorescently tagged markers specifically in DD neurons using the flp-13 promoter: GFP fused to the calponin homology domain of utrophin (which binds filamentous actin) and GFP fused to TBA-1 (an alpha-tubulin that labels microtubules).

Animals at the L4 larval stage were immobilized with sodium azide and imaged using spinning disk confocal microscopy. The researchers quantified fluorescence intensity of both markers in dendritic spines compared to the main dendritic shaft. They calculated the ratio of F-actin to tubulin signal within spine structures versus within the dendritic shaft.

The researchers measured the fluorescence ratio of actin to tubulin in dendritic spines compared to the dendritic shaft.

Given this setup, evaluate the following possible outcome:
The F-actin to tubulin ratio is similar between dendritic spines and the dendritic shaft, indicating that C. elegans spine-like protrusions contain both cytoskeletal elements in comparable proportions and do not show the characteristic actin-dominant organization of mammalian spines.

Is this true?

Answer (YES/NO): NO